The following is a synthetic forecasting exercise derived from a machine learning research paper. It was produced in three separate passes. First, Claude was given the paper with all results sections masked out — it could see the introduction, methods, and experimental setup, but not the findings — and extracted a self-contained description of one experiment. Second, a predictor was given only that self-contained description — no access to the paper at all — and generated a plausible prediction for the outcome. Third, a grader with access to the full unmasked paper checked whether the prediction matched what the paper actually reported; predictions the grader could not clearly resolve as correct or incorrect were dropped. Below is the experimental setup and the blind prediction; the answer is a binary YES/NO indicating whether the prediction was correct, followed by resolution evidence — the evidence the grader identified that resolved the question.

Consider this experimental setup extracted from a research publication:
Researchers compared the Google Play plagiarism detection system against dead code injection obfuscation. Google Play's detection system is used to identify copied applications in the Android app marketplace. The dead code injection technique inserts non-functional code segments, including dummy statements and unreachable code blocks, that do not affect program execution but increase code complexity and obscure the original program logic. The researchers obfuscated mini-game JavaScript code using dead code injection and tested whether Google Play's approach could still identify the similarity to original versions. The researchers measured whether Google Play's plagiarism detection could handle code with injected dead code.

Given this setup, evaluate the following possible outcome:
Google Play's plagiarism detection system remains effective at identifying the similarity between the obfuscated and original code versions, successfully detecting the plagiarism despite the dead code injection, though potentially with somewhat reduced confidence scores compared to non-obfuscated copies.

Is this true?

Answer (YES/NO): YES